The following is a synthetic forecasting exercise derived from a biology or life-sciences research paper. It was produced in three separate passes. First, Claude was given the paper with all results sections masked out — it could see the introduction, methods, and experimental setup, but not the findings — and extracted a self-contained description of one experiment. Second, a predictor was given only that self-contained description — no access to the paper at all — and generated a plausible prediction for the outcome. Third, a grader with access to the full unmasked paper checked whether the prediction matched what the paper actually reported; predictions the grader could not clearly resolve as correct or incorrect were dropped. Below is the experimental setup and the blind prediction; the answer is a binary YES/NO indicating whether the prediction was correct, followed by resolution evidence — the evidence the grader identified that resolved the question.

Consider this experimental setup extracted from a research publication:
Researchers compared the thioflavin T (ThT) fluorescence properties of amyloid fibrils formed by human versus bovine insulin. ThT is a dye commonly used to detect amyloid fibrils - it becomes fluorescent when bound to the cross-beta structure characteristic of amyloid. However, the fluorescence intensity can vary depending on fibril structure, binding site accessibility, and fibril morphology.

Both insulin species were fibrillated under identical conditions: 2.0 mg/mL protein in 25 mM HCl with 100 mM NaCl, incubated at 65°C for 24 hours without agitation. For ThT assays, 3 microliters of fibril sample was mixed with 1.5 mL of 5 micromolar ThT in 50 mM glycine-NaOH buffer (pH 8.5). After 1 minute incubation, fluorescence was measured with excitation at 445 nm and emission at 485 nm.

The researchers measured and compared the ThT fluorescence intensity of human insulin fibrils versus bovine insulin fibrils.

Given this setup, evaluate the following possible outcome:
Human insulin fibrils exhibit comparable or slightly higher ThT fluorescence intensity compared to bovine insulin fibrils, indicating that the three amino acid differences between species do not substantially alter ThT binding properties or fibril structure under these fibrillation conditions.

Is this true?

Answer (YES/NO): NO